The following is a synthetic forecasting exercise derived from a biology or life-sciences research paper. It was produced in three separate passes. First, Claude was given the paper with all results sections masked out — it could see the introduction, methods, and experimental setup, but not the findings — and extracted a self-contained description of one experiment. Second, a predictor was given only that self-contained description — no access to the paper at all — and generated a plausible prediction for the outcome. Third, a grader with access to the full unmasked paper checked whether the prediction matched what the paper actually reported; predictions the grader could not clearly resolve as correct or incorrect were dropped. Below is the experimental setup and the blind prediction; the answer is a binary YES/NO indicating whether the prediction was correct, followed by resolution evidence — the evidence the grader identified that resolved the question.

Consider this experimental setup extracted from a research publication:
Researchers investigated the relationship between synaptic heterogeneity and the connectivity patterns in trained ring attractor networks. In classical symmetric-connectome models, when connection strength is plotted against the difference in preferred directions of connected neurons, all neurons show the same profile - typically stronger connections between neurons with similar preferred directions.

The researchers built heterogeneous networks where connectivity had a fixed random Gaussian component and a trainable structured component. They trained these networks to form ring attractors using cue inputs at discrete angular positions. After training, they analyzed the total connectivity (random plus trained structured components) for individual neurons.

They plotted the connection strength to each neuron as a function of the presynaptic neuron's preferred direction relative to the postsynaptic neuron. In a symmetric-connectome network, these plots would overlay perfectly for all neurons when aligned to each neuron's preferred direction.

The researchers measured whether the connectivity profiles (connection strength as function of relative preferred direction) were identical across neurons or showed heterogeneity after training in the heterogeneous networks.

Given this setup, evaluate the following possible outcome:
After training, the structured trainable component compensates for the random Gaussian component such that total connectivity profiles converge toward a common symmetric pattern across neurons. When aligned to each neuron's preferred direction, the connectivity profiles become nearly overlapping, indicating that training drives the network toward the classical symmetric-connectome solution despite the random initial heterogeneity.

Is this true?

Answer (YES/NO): NO